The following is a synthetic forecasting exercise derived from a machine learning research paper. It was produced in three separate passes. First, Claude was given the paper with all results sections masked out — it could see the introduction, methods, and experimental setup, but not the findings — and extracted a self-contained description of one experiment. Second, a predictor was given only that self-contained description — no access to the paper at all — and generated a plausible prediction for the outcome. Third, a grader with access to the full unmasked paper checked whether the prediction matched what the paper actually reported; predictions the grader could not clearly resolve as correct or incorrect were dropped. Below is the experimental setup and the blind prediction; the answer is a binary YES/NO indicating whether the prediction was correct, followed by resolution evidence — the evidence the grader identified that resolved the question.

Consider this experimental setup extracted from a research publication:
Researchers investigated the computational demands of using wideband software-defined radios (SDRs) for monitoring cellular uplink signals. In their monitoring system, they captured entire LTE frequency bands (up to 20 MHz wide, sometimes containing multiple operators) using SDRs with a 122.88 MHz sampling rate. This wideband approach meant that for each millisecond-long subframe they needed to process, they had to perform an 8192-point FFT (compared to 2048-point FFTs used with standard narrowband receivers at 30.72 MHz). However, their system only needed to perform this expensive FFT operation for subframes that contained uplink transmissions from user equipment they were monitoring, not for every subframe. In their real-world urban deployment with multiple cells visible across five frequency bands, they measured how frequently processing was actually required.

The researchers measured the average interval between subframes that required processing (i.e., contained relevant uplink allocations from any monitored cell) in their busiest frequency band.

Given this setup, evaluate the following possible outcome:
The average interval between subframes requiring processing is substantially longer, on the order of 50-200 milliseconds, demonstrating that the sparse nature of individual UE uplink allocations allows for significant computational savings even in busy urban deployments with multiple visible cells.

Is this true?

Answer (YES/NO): NO